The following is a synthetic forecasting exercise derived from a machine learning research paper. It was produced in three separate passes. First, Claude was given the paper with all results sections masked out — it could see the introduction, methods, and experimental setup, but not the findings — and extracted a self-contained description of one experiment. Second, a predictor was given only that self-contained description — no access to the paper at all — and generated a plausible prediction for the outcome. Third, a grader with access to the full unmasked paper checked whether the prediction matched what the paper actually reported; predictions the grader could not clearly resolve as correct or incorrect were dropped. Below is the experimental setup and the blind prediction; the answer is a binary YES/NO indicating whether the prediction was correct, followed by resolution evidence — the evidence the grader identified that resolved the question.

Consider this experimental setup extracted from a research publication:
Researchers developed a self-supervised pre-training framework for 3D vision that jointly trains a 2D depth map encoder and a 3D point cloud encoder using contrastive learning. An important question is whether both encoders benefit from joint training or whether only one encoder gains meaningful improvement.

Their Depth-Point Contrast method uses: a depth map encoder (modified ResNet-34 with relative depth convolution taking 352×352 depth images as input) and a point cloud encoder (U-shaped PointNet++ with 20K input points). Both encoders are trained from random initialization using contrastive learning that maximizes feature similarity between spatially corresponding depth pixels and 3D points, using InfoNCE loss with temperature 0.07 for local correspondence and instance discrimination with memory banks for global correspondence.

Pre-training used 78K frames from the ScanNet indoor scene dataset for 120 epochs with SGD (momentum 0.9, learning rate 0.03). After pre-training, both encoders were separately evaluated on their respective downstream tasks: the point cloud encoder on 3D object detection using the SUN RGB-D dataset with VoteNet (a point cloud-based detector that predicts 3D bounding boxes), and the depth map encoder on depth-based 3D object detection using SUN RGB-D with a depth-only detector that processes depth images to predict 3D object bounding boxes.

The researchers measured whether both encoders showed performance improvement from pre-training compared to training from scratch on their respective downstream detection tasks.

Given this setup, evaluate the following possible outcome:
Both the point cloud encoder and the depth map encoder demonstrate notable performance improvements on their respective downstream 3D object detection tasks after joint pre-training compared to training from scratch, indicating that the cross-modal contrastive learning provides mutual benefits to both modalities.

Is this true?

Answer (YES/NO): YES